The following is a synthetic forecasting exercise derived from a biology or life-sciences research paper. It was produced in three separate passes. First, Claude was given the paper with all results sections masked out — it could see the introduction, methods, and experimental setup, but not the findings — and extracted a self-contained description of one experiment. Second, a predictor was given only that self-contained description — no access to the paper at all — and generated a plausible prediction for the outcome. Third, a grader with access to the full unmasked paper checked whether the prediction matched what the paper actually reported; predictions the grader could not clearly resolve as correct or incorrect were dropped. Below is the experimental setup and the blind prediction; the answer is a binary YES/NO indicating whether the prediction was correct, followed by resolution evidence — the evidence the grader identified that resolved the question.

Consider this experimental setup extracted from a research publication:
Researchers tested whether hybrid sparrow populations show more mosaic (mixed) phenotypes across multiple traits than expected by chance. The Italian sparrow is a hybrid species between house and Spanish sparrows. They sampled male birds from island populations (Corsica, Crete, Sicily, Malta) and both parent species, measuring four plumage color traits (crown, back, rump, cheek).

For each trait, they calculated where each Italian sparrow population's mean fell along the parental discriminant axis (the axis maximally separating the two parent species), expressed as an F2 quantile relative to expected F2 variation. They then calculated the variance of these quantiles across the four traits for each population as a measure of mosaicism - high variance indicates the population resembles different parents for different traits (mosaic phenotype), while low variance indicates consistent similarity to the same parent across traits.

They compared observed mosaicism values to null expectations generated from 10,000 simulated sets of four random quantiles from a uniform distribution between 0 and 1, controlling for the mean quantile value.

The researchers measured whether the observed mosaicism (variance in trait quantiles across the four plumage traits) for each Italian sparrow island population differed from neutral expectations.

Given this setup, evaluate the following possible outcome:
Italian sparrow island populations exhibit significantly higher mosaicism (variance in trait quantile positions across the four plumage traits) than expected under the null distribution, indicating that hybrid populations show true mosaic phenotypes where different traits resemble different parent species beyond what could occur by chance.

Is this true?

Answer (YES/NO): NO